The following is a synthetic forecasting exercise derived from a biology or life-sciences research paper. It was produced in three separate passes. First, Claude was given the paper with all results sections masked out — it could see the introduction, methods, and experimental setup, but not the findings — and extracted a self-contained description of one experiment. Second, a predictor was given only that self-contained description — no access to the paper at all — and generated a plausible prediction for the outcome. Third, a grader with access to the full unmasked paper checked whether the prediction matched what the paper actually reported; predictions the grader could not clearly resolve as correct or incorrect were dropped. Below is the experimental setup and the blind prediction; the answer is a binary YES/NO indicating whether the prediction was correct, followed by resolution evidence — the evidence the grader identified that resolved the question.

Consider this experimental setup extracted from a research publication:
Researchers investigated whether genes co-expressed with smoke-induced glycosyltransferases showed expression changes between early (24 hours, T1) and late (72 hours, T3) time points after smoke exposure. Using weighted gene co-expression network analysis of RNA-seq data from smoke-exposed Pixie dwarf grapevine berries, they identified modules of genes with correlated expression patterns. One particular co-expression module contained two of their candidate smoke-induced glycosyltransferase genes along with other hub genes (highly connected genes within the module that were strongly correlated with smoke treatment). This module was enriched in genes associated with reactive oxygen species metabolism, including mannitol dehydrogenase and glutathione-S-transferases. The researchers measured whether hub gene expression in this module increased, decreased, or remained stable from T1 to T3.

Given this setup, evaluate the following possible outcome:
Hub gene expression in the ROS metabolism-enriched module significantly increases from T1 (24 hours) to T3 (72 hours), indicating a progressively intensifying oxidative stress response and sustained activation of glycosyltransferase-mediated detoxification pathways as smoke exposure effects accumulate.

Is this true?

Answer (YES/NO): NO